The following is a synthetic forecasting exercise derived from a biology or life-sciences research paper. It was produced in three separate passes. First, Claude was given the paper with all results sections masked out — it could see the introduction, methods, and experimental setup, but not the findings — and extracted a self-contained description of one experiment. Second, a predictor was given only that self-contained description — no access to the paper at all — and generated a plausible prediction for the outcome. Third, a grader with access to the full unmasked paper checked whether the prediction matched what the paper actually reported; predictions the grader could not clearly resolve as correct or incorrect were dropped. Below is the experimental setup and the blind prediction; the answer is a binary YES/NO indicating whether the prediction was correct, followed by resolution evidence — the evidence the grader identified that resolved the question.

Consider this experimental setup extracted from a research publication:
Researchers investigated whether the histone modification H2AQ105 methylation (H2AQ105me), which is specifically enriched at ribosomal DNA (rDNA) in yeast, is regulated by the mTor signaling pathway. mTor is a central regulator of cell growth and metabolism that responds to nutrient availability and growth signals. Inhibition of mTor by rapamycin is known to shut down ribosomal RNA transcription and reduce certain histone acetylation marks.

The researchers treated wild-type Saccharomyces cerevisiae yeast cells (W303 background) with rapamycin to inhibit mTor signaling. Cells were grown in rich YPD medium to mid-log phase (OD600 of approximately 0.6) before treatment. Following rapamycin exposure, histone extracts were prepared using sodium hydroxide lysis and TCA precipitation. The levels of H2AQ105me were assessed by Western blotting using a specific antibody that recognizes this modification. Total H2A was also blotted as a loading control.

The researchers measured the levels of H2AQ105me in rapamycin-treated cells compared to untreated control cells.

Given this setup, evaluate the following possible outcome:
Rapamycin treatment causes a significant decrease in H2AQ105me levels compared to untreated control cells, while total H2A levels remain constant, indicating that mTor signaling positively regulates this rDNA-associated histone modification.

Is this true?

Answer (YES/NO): YES